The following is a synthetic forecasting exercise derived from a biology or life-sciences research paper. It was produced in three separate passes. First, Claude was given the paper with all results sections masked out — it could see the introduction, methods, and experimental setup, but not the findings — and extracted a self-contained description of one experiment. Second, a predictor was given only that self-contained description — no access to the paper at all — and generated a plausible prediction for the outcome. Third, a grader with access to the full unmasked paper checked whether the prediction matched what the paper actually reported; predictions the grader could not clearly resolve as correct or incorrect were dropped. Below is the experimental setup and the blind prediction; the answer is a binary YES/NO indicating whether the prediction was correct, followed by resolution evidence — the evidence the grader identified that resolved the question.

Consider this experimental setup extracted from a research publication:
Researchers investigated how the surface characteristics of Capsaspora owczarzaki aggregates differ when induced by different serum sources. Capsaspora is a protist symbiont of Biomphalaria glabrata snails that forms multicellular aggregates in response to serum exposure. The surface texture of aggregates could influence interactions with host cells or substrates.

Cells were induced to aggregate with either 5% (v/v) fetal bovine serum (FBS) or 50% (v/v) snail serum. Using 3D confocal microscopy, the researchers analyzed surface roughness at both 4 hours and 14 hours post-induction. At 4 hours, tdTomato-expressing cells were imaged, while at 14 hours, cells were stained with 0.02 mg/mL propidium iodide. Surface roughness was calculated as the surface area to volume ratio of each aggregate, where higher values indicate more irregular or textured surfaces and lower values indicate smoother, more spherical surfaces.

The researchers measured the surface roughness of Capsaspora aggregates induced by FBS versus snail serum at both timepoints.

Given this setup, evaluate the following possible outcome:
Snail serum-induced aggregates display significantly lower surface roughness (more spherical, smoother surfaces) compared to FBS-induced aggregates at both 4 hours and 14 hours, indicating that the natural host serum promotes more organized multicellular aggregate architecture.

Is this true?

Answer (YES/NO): NO